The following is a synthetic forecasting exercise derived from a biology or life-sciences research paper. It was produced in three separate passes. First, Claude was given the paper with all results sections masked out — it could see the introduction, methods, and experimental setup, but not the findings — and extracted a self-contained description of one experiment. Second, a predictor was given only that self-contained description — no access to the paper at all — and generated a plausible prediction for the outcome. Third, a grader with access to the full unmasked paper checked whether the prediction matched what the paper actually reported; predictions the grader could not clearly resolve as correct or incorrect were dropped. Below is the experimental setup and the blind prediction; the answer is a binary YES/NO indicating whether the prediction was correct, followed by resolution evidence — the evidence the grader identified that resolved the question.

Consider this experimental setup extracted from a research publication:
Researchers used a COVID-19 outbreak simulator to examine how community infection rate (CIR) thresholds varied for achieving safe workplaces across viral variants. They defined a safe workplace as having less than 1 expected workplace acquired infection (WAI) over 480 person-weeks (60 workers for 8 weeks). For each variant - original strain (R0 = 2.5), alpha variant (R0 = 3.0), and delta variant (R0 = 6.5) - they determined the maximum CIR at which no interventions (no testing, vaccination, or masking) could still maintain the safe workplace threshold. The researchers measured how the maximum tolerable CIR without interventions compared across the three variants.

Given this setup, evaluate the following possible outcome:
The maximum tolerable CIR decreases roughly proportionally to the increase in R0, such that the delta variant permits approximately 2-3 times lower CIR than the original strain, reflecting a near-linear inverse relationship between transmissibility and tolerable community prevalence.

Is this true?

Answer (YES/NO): NO